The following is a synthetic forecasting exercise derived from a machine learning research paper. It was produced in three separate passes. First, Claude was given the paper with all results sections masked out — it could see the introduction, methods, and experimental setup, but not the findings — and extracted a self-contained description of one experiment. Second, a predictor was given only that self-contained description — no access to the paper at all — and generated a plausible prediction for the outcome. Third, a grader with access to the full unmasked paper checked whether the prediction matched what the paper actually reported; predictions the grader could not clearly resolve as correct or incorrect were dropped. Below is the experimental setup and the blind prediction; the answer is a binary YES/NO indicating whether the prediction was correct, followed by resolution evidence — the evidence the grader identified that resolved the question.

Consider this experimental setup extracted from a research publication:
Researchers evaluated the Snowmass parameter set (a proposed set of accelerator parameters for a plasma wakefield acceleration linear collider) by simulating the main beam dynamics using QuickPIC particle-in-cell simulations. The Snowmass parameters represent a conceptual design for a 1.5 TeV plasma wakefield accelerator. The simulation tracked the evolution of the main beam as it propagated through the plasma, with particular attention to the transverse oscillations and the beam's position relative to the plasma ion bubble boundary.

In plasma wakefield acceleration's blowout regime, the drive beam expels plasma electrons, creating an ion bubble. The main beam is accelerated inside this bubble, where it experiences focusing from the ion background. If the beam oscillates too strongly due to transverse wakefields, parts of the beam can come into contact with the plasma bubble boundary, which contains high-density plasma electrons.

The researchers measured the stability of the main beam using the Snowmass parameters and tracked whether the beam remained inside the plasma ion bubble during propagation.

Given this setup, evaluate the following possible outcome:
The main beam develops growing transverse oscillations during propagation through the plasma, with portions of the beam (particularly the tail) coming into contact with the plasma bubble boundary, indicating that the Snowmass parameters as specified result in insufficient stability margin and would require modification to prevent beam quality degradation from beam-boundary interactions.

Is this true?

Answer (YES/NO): YES